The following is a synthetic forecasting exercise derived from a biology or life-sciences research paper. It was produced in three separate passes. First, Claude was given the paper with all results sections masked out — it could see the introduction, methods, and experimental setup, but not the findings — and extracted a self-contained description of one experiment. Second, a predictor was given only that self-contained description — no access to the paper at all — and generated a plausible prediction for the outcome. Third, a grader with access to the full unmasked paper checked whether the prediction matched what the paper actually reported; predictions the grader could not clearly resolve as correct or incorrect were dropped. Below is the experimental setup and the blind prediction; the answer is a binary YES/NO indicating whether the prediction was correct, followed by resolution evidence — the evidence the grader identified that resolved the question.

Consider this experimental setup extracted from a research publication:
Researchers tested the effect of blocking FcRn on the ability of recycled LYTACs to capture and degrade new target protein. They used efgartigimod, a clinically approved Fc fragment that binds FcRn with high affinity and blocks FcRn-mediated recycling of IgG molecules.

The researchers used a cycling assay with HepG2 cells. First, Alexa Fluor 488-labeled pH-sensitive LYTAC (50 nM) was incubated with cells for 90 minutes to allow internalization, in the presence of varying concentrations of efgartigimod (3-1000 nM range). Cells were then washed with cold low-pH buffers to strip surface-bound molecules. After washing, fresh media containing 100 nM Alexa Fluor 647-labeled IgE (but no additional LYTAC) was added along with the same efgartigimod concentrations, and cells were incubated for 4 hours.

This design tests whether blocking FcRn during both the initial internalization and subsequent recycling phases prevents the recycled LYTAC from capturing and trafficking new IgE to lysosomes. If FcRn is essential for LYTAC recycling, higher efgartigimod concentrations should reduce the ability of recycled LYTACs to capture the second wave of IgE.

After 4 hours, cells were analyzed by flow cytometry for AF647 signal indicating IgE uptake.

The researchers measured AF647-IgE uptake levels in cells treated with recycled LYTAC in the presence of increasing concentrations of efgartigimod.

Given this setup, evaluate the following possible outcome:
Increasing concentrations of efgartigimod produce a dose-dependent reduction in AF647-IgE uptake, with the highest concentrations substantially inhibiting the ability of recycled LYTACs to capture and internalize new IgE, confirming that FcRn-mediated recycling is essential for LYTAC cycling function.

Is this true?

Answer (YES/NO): YES